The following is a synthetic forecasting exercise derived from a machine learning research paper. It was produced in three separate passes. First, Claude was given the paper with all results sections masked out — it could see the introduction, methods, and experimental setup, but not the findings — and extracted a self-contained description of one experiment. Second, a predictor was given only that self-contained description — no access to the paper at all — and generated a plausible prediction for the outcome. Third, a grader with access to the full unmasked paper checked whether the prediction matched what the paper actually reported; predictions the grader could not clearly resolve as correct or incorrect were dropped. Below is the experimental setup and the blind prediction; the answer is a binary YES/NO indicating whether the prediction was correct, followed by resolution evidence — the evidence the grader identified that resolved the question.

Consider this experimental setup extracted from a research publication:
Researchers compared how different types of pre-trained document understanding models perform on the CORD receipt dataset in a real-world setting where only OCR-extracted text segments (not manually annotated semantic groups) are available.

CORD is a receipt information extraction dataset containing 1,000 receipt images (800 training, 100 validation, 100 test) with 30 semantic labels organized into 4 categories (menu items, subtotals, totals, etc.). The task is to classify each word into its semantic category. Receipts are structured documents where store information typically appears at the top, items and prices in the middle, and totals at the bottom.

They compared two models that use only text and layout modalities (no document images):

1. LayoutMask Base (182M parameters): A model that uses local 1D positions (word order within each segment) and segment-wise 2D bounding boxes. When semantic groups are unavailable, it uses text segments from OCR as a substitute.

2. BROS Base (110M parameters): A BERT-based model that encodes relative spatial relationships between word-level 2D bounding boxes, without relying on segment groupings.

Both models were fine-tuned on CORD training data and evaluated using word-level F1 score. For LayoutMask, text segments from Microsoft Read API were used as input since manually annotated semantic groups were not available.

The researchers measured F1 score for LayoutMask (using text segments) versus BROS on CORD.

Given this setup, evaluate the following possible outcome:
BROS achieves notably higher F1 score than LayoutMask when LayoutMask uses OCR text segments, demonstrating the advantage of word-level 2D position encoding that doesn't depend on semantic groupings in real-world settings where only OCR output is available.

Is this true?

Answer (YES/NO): YES